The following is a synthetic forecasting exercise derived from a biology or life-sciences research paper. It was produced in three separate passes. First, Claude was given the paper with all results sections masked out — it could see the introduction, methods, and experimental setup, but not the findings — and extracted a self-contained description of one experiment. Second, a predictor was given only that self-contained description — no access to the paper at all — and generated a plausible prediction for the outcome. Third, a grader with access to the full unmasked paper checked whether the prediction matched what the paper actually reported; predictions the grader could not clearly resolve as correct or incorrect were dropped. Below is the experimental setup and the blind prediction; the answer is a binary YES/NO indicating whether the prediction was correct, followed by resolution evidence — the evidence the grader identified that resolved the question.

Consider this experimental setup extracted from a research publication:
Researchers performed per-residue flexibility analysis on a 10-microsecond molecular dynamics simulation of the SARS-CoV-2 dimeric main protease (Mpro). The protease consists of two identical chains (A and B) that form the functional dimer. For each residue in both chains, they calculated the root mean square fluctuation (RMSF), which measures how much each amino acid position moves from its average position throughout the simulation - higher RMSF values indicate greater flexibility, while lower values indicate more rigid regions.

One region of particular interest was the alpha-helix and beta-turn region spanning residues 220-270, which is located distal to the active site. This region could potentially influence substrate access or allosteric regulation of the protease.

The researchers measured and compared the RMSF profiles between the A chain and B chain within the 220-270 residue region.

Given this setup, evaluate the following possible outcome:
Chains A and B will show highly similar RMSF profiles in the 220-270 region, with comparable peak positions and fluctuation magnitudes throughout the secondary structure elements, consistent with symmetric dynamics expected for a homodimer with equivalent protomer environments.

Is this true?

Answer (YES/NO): NO